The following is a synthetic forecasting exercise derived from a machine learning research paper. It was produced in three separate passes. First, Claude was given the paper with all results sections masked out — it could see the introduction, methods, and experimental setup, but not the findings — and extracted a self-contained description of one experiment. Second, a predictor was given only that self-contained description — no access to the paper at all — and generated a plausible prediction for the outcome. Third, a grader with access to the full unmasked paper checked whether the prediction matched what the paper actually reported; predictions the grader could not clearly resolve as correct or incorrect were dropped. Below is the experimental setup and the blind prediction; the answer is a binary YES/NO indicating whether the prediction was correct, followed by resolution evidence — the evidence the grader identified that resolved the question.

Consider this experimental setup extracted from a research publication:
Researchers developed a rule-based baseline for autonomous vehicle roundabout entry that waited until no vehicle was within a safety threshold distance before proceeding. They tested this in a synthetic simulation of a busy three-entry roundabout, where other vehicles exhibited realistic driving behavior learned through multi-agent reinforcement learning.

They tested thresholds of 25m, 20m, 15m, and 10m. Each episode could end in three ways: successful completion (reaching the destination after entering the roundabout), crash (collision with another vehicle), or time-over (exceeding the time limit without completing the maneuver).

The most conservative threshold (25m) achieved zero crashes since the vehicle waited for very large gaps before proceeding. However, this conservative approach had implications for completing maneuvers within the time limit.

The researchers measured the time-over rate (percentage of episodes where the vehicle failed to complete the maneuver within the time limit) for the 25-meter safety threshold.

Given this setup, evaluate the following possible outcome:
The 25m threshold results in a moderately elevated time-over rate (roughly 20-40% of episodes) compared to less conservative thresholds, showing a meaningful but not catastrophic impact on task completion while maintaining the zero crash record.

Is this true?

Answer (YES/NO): NO